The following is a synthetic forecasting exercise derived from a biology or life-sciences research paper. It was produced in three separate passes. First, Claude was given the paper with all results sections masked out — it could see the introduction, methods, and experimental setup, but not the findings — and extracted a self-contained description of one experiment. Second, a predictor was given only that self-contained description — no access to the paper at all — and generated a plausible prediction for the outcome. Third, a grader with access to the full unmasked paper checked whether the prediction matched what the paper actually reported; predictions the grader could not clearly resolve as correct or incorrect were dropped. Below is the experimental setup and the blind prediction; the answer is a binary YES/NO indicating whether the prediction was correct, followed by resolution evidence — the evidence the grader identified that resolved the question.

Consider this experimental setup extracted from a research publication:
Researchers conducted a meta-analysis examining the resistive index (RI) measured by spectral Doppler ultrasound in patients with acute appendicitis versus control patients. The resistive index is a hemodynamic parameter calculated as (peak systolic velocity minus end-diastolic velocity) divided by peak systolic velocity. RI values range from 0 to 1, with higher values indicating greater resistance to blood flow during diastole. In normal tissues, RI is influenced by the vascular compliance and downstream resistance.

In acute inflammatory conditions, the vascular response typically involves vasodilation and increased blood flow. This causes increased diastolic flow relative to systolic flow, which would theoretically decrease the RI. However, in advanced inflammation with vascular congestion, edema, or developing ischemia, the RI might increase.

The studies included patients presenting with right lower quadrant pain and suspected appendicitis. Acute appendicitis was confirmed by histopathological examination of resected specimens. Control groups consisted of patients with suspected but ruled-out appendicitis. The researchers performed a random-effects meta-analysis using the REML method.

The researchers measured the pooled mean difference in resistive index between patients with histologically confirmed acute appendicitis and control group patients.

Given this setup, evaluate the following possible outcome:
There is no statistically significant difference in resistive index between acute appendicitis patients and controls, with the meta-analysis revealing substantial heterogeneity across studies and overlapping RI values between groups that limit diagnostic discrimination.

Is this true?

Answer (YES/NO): NO